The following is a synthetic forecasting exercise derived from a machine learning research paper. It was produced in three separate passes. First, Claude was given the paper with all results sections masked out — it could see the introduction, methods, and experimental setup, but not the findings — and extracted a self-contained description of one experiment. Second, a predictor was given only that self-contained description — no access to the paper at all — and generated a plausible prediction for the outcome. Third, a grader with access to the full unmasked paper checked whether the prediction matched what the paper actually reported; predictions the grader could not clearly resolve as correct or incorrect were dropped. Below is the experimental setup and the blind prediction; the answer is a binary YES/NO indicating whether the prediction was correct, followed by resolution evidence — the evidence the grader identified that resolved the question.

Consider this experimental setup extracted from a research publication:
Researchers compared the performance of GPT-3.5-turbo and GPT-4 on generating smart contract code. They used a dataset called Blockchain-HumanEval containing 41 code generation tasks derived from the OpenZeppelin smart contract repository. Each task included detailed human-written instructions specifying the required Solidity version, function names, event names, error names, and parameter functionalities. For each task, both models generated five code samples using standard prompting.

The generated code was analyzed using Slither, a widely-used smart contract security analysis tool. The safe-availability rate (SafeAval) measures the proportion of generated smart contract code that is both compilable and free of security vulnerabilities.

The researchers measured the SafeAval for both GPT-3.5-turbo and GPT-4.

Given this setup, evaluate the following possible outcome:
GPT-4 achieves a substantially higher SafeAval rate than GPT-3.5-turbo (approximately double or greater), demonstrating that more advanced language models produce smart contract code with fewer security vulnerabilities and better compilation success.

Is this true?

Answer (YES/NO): NO